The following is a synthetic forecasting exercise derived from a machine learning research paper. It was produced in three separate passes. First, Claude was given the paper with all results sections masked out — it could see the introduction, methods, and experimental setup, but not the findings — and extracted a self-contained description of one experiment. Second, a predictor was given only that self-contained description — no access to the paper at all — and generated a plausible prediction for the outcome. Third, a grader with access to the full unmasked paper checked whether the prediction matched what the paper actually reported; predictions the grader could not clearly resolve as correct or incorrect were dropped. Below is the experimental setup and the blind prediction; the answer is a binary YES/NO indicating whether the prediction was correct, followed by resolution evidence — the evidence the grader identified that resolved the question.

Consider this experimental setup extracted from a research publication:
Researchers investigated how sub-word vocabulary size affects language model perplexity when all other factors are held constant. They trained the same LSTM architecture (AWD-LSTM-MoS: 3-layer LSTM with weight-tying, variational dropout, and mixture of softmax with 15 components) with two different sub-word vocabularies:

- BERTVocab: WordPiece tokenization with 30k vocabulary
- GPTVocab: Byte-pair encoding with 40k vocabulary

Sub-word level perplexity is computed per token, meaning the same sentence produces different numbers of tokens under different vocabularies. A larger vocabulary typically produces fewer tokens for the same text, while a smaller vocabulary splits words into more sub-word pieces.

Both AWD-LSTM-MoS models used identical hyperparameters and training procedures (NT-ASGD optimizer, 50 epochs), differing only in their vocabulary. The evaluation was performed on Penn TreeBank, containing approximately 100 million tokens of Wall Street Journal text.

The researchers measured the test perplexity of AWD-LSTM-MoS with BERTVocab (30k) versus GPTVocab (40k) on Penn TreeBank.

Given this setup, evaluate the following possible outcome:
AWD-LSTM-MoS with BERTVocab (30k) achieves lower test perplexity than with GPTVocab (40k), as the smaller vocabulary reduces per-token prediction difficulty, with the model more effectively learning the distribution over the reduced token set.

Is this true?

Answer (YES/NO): YES